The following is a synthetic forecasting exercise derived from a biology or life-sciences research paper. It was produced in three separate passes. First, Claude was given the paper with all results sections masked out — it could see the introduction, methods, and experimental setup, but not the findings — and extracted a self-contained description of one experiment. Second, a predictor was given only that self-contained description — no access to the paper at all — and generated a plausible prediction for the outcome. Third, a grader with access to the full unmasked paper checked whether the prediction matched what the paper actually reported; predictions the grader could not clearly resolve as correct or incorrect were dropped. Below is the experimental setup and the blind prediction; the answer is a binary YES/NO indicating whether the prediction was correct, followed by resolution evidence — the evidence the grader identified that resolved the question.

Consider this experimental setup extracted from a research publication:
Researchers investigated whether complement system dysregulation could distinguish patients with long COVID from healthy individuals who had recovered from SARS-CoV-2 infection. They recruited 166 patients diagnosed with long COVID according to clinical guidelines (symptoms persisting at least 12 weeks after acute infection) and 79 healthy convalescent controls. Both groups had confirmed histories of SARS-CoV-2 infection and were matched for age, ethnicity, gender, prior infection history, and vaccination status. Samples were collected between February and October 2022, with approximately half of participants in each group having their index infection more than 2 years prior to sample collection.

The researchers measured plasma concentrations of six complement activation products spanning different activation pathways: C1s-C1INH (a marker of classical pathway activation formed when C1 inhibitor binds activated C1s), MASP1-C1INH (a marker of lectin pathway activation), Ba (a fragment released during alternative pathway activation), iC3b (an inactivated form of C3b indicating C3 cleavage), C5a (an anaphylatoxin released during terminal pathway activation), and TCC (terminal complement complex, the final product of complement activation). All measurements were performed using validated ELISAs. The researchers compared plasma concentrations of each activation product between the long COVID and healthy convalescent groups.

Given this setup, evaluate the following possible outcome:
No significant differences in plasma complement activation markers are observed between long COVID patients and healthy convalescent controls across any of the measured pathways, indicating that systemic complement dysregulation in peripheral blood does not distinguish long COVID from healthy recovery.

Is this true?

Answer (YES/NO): NO